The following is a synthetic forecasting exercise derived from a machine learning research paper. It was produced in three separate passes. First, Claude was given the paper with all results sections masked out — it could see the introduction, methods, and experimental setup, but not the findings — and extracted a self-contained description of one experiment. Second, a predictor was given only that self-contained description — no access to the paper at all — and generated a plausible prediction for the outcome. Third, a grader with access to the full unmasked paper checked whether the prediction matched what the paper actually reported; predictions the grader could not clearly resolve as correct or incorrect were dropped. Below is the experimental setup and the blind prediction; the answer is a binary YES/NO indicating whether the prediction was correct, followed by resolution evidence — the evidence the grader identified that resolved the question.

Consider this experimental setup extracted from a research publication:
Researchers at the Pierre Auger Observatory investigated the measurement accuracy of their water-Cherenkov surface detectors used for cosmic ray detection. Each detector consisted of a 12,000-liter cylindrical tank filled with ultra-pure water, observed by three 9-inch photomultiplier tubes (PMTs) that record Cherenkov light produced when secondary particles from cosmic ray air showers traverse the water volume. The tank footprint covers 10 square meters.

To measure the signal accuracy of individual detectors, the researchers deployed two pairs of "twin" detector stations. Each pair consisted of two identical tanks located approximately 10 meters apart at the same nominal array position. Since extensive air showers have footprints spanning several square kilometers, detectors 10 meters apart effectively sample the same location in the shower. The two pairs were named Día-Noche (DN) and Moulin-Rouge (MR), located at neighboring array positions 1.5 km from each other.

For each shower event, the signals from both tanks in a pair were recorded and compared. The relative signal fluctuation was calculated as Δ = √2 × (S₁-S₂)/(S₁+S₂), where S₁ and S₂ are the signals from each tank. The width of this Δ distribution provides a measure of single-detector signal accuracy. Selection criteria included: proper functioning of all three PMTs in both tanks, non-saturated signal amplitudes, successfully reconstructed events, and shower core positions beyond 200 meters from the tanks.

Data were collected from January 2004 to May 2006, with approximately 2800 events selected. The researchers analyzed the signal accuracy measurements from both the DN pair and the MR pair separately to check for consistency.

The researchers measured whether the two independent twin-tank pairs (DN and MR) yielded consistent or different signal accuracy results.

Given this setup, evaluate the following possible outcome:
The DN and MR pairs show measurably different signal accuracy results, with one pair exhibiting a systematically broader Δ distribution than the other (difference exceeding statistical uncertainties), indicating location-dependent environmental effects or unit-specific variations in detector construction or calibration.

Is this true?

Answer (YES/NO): NO